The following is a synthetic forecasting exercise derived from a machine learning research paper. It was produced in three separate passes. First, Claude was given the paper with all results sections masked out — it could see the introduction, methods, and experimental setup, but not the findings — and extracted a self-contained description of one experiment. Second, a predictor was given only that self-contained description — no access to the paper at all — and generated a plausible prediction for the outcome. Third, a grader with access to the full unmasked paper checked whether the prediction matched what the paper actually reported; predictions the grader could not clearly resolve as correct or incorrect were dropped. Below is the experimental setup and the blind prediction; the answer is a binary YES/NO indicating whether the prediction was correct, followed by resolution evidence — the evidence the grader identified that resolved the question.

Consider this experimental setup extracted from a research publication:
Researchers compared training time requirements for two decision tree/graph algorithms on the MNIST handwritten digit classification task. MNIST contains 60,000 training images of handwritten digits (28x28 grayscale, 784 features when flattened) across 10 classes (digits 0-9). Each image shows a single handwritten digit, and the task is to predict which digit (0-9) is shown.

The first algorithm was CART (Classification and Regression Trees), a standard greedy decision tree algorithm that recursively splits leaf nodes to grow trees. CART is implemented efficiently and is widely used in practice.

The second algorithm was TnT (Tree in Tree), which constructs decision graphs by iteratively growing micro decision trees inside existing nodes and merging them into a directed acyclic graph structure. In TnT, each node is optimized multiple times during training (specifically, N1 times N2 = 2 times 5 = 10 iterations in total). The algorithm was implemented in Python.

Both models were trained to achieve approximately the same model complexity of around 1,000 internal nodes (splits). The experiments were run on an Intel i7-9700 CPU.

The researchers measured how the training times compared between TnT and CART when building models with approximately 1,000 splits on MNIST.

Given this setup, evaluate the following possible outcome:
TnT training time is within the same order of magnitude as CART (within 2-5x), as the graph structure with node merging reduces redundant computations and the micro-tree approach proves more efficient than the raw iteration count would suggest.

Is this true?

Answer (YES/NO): NO